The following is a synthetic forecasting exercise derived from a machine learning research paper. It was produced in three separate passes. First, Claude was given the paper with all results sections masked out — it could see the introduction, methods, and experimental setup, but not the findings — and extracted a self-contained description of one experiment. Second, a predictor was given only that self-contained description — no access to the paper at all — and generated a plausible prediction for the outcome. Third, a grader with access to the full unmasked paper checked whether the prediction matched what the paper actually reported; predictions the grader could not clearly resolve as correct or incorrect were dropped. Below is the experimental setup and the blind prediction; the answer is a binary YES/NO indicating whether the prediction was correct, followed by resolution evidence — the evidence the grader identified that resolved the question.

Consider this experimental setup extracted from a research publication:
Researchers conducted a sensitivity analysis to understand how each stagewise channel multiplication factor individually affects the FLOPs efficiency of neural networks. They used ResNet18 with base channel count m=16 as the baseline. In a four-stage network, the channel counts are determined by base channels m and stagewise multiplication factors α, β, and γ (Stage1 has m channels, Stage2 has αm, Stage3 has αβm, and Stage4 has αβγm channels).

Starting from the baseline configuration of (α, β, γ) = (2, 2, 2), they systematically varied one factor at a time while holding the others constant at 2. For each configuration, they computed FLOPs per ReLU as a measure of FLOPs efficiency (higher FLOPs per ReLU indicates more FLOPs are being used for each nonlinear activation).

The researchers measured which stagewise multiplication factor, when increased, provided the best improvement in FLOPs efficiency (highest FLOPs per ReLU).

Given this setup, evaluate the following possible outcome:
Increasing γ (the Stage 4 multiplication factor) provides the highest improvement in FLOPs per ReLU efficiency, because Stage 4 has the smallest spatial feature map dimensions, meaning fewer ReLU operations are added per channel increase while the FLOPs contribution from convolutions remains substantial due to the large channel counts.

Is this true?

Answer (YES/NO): NO